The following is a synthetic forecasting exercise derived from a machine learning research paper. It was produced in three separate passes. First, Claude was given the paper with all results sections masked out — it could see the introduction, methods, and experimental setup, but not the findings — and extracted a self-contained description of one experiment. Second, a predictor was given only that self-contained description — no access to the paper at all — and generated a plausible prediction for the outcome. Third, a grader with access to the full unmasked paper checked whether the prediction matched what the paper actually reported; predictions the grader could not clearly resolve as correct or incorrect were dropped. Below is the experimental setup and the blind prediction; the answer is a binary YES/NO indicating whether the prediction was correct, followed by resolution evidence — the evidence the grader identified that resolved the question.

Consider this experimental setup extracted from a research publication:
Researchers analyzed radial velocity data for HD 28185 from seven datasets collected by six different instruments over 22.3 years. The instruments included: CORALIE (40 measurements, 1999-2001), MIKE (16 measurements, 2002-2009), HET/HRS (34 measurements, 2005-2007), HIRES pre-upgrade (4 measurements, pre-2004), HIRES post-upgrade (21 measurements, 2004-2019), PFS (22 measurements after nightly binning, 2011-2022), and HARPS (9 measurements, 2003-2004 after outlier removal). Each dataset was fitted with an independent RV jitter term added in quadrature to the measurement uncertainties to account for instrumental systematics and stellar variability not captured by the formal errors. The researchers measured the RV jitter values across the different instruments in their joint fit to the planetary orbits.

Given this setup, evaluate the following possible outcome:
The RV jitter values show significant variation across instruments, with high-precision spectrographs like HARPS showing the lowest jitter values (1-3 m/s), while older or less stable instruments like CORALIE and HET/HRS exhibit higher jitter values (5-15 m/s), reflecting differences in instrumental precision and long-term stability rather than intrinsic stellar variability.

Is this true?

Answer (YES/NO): NO